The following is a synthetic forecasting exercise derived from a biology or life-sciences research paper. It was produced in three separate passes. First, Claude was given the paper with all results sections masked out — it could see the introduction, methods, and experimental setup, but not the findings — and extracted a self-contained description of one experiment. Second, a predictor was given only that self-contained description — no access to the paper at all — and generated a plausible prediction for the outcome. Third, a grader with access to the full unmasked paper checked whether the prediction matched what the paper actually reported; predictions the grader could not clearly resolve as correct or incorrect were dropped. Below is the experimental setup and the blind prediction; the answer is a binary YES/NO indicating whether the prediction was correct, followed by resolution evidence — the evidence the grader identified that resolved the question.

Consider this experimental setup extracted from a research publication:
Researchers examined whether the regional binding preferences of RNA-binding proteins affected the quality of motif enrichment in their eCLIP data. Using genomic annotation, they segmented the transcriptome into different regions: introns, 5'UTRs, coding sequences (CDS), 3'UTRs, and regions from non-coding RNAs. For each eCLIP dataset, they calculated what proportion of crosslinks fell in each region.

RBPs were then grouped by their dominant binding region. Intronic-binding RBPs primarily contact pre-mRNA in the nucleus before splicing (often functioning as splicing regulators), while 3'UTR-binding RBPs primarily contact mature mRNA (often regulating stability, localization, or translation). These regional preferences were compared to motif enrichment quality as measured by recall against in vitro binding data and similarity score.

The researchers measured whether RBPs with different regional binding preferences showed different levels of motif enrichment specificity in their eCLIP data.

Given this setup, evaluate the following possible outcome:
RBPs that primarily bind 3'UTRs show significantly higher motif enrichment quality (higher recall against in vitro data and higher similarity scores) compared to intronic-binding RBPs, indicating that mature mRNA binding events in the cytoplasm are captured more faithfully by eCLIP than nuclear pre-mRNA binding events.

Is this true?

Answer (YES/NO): NO